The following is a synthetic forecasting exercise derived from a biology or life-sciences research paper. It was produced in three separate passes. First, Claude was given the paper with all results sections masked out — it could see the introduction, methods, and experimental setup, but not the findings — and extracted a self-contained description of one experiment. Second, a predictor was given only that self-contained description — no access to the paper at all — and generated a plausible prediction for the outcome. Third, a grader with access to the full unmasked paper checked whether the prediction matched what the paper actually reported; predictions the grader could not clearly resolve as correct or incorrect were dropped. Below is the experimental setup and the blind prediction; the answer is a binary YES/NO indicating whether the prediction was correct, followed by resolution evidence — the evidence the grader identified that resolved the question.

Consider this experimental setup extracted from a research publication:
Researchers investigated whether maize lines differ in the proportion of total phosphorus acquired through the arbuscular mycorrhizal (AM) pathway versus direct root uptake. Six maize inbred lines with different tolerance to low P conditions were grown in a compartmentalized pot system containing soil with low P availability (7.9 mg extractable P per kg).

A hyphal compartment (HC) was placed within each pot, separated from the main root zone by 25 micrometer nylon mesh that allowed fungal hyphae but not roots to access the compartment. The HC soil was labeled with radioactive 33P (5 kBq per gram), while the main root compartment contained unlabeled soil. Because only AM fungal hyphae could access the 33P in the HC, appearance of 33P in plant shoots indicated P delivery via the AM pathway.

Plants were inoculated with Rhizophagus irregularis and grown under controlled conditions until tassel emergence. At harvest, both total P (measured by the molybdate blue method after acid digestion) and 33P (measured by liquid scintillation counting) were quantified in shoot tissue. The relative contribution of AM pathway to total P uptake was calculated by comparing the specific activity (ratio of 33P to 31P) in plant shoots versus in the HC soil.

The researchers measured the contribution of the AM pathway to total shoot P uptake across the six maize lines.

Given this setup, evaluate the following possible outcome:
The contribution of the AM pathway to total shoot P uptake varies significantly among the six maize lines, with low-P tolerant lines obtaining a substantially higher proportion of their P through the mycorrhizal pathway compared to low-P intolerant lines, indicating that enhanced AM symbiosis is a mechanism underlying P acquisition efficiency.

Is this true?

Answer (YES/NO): NO